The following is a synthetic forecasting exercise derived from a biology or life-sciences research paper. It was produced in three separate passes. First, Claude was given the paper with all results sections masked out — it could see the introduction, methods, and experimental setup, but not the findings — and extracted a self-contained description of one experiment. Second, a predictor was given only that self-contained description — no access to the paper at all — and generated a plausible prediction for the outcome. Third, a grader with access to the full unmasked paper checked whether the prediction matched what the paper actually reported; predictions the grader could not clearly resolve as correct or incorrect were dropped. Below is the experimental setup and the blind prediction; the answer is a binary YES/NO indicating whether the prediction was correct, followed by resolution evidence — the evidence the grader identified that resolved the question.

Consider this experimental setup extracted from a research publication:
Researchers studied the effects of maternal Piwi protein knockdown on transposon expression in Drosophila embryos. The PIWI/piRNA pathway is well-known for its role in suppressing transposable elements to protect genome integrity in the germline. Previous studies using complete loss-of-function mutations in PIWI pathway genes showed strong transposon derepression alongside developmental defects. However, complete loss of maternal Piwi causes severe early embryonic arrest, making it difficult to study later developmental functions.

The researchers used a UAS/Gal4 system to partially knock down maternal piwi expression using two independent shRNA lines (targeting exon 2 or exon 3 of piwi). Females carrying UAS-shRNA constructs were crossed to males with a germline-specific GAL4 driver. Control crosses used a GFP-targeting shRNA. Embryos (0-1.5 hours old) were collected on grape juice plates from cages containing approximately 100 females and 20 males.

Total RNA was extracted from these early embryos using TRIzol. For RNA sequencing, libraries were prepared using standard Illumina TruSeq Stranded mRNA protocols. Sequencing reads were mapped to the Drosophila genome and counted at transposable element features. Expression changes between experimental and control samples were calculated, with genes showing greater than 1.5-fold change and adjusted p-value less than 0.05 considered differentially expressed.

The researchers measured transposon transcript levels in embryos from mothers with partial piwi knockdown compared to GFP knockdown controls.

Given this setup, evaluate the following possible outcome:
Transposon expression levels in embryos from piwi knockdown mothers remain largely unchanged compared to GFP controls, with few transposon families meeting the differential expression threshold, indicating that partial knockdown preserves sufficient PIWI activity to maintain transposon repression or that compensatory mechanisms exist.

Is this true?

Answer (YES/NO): NO